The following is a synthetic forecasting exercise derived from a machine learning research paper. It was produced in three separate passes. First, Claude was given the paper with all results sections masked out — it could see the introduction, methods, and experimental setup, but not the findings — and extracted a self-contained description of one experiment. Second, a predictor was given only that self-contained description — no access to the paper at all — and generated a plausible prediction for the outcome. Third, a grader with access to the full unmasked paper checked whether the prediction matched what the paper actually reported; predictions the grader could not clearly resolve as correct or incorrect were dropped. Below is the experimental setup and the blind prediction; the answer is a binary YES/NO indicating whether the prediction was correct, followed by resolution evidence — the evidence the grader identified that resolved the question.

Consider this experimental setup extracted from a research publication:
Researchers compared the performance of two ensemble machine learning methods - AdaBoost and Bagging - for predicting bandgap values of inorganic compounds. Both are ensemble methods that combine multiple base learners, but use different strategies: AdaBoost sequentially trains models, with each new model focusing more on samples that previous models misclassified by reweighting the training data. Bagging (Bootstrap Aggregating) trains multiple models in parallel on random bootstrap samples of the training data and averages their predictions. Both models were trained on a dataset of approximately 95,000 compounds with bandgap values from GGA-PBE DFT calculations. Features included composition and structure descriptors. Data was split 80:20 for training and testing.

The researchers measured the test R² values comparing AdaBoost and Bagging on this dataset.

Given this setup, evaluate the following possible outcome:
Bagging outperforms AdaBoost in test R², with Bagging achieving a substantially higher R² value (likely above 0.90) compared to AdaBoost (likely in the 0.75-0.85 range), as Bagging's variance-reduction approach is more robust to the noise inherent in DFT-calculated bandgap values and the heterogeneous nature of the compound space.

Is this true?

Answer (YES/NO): NO